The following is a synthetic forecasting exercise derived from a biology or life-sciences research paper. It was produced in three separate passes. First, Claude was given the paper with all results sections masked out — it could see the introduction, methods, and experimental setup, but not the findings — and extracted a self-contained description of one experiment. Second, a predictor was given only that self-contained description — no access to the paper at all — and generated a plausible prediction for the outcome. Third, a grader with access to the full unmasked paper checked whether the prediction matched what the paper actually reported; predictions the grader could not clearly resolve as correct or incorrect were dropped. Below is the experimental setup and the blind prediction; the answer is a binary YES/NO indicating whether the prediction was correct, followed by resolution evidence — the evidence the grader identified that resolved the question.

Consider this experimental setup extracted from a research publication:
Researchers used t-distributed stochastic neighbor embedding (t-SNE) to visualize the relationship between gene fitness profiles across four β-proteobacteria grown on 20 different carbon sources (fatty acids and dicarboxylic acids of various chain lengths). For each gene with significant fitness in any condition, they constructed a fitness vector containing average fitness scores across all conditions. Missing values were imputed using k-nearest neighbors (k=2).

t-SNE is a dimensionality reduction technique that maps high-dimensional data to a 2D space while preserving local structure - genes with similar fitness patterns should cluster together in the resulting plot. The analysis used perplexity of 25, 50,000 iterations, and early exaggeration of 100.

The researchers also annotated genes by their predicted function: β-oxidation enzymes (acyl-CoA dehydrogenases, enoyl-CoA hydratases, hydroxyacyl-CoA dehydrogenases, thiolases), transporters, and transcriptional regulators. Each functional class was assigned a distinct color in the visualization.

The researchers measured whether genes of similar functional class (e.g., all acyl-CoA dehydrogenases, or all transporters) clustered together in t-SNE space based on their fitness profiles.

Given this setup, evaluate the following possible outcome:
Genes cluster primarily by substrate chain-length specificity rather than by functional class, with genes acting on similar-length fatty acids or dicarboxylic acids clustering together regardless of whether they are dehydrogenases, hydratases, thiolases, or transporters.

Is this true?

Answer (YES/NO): NO